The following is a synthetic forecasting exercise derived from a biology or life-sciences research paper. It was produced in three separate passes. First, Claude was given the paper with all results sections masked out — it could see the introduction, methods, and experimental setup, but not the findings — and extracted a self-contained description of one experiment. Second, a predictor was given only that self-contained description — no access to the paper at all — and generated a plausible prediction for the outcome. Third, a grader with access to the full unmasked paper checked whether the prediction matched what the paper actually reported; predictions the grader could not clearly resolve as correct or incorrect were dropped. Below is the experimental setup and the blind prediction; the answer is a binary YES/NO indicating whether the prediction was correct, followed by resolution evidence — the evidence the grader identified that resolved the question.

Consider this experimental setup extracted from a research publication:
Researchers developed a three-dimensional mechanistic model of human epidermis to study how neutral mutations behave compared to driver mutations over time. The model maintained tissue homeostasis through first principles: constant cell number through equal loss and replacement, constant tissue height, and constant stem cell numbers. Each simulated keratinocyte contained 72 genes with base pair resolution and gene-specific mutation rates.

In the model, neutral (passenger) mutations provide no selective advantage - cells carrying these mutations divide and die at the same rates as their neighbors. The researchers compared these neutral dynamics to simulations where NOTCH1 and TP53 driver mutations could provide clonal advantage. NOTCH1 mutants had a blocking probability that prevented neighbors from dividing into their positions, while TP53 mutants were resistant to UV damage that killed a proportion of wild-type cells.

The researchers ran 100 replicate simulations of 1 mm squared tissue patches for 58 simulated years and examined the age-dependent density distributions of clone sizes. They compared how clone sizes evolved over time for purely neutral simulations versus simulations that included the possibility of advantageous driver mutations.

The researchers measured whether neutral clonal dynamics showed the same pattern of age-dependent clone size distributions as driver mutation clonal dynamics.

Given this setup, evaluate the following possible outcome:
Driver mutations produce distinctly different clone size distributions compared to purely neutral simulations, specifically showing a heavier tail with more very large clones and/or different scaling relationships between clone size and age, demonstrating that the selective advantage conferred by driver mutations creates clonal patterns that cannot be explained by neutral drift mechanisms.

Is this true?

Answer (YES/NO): NO